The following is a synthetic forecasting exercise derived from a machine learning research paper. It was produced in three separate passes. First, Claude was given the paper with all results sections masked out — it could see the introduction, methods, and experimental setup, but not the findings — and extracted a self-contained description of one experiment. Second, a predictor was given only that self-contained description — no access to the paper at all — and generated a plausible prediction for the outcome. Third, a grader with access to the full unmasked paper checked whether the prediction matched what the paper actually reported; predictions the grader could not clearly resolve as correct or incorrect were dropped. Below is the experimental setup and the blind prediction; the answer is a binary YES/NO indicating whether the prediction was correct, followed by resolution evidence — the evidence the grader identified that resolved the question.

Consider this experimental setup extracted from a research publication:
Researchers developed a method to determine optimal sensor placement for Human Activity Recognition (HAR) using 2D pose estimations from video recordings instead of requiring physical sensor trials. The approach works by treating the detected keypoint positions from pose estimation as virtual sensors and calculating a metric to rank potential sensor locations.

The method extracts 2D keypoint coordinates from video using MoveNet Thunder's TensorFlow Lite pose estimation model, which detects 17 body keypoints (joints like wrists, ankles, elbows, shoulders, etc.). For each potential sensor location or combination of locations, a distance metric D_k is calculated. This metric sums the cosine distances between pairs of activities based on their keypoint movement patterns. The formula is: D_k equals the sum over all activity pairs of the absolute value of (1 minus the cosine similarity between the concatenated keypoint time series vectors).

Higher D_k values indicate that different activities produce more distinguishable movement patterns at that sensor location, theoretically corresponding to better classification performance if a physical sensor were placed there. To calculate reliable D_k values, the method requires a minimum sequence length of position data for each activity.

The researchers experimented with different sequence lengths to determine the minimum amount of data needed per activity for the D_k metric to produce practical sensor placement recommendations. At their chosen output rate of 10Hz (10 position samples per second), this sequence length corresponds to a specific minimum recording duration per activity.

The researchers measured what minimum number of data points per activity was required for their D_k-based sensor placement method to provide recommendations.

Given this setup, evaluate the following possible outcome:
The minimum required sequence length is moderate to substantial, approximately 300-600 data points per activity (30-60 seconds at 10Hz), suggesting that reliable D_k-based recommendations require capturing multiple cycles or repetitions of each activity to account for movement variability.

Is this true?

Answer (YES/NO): YES